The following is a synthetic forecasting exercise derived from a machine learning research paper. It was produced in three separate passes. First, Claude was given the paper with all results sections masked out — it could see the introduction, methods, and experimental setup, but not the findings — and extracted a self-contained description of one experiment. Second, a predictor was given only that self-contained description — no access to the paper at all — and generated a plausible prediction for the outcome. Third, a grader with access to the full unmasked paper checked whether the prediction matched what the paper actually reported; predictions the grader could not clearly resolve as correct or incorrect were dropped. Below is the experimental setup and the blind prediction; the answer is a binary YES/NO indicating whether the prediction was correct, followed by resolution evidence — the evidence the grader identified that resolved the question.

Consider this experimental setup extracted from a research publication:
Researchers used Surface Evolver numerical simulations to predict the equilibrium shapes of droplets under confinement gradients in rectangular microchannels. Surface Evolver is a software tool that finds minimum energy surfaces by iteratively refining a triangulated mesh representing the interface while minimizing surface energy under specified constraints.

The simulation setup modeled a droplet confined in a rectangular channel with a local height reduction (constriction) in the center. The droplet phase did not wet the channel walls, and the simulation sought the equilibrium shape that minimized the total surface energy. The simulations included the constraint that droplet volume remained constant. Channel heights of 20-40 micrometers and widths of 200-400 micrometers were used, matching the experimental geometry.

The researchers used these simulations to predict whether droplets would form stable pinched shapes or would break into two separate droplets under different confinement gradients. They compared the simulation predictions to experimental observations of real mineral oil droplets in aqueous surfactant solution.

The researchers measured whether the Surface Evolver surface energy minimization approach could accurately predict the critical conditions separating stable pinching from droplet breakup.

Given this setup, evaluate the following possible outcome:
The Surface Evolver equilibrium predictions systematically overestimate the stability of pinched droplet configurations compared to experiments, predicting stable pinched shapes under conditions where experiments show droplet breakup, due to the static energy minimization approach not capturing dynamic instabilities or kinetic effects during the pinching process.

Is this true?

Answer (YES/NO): NO